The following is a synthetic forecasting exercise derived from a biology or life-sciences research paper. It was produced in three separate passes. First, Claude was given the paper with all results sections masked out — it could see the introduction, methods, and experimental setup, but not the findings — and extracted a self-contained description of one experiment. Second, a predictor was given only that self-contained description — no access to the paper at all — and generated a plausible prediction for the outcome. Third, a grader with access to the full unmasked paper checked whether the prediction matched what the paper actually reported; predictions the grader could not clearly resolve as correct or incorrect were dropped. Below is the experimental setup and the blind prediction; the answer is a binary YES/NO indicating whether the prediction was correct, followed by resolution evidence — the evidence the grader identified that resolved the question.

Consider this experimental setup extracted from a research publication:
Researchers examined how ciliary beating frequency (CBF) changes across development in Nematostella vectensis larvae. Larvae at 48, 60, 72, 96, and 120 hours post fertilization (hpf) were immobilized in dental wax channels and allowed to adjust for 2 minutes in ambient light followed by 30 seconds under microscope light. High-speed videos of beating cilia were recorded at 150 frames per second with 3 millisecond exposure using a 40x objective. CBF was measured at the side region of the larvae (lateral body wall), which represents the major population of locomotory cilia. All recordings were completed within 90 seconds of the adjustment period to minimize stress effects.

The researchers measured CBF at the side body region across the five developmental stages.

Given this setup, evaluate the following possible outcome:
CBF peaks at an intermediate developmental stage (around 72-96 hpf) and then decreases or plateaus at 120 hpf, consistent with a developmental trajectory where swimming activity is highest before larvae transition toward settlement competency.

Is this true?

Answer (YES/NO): NO